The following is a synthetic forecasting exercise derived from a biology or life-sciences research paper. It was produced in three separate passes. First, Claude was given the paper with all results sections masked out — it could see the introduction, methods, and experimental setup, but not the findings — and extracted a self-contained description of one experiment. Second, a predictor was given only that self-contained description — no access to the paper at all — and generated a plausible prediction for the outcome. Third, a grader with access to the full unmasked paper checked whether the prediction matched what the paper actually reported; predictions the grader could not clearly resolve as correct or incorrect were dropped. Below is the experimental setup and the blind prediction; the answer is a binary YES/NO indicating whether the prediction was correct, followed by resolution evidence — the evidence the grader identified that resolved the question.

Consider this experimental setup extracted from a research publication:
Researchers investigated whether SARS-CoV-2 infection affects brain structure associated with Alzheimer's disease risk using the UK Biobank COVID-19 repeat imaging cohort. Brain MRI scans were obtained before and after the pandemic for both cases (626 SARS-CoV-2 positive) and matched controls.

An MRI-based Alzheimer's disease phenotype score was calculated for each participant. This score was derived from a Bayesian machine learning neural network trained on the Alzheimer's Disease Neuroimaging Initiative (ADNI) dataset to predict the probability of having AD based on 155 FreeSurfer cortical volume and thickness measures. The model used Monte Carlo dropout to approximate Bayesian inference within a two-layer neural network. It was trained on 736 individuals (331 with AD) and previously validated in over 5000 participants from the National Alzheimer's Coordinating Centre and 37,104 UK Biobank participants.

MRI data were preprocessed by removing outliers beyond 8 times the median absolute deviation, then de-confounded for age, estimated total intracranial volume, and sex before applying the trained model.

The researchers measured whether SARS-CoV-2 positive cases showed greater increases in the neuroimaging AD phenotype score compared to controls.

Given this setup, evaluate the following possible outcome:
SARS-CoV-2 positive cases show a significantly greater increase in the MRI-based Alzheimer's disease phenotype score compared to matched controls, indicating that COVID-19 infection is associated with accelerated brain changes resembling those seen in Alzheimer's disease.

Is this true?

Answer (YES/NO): NO